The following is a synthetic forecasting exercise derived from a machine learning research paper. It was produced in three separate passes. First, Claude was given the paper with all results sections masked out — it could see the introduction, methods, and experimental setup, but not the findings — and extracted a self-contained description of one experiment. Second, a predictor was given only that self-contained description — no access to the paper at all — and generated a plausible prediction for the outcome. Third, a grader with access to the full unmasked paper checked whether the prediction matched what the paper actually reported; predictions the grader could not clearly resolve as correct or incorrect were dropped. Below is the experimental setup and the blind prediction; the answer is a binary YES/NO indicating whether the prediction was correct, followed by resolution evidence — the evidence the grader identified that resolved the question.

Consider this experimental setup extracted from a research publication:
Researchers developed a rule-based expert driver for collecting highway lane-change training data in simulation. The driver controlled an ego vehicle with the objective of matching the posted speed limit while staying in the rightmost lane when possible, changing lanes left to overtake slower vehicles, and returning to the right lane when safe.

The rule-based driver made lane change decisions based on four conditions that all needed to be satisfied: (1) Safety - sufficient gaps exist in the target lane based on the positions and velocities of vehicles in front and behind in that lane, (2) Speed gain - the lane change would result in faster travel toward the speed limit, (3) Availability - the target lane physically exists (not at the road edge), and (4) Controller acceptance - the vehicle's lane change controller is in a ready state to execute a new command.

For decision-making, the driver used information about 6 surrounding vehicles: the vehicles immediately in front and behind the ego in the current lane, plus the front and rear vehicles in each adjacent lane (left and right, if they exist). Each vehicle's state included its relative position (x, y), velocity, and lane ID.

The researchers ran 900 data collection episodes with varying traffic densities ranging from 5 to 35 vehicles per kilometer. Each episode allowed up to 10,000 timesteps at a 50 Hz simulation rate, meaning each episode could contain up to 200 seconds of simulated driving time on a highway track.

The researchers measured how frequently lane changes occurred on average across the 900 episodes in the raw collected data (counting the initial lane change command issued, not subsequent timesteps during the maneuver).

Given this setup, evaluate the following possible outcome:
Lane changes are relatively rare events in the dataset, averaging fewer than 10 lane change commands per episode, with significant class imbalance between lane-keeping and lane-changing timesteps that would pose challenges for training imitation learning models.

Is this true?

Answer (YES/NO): NO